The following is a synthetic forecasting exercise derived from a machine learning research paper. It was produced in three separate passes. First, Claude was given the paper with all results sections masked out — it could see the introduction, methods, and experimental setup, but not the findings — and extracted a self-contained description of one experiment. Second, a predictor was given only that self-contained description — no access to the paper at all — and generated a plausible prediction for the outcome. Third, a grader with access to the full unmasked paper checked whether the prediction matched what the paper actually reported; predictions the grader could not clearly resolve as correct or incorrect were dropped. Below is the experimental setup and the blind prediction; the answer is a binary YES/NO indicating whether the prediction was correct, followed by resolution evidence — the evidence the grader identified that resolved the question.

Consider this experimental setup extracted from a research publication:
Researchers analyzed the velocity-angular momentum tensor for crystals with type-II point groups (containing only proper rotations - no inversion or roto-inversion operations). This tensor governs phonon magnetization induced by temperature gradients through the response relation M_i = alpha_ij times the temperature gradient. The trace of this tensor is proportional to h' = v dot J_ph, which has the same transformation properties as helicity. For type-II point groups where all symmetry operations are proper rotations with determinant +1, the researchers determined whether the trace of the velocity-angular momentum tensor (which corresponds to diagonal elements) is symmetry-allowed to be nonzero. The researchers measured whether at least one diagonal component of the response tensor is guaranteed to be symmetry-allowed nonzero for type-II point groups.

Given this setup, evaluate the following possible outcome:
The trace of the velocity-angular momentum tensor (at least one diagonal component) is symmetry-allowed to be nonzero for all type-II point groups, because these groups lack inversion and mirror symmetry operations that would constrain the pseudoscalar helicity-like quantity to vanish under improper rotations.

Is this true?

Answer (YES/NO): YES